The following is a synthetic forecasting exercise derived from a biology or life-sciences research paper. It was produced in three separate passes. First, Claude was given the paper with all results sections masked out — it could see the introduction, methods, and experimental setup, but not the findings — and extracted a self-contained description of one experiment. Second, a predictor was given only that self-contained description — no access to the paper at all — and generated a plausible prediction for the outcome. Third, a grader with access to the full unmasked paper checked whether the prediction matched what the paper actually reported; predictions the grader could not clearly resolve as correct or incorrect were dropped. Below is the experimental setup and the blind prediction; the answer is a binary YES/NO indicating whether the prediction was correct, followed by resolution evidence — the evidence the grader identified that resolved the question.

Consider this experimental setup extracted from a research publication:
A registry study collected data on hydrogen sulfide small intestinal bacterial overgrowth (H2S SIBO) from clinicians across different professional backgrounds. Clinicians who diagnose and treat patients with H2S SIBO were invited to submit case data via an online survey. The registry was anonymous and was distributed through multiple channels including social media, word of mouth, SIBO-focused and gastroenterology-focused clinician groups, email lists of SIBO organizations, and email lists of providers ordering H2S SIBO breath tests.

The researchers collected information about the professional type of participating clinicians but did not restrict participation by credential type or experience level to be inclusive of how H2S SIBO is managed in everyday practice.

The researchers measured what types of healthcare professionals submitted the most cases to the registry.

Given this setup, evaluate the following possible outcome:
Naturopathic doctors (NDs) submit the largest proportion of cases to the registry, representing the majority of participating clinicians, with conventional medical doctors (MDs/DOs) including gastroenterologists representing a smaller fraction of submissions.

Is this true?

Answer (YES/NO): NO